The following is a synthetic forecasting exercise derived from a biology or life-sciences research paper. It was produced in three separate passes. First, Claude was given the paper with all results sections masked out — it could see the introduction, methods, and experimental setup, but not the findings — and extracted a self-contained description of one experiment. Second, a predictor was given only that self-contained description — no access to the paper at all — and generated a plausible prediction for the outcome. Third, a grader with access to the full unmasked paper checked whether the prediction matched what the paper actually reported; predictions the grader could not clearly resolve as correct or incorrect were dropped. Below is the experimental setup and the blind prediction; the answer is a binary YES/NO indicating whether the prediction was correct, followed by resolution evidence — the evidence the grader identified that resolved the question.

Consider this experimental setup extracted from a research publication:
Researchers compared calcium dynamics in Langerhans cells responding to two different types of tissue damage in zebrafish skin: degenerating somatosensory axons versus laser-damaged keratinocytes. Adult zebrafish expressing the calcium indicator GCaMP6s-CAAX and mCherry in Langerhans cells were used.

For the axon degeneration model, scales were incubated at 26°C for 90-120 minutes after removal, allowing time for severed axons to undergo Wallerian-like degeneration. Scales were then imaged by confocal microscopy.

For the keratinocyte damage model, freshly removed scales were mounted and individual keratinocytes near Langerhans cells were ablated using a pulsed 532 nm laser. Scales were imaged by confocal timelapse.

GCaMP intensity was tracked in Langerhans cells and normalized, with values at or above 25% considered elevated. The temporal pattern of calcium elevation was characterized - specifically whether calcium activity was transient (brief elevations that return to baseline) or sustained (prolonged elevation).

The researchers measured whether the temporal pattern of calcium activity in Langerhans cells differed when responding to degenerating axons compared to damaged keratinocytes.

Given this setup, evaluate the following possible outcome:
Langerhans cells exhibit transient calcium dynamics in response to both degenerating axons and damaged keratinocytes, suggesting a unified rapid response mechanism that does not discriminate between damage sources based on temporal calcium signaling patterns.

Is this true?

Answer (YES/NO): NO